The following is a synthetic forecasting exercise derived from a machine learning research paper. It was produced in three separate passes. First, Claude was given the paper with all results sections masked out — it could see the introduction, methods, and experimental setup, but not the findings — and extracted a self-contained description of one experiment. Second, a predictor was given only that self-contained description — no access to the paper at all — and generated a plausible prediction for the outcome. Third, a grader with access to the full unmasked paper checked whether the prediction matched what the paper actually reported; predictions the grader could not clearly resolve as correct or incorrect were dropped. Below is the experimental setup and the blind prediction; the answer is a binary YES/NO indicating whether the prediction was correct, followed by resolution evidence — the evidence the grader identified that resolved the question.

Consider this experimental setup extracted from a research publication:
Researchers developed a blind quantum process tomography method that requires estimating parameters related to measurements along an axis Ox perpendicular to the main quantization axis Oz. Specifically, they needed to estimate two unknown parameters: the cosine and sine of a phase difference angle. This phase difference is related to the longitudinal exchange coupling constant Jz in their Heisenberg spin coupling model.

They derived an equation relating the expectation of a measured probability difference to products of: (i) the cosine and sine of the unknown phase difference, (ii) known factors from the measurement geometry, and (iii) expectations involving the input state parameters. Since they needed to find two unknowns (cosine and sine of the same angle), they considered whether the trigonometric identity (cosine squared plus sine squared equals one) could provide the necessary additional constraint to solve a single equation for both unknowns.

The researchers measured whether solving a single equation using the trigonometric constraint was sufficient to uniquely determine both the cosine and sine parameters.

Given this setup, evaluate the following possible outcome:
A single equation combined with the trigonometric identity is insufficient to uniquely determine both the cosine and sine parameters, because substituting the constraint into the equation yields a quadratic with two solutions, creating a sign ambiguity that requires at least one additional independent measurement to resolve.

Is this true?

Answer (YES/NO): YES